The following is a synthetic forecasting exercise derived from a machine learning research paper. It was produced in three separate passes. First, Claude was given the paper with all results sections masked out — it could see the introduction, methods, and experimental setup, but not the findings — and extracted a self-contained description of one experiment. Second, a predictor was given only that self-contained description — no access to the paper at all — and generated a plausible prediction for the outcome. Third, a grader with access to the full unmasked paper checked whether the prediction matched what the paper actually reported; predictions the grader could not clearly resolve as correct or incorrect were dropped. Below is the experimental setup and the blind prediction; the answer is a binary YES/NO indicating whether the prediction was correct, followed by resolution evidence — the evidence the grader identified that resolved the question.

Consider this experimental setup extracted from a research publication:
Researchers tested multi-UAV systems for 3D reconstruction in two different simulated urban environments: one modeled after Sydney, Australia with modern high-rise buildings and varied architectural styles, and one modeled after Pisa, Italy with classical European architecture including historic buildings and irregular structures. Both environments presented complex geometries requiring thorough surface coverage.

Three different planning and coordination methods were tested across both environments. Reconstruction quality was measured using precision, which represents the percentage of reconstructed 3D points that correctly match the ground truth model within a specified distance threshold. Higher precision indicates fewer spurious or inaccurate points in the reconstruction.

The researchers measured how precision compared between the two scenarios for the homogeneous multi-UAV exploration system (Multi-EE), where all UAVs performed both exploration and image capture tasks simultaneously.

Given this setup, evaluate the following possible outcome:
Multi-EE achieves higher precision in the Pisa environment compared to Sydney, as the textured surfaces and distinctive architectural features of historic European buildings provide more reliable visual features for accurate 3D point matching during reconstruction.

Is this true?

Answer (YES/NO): YES